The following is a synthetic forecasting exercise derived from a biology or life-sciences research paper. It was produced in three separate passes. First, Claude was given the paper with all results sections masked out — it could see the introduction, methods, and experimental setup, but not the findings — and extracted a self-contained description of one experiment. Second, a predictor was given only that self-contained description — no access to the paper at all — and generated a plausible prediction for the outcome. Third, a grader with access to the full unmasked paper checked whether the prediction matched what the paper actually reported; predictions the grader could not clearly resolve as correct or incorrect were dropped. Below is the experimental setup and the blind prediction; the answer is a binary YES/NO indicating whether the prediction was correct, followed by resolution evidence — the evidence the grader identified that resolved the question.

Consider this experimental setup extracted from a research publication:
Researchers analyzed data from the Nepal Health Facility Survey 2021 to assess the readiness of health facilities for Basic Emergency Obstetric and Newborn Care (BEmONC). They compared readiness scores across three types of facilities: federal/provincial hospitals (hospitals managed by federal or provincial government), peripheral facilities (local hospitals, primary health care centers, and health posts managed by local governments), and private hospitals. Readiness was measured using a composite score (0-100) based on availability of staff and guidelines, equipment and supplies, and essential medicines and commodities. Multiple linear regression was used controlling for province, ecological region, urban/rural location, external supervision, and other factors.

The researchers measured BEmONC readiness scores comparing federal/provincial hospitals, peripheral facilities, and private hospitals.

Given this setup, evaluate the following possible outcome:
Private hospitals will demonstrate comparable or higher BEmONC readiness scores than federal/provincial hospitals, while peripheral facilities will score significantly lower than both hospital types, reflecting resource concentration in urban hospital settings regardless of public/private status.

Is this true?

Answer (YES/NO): NO